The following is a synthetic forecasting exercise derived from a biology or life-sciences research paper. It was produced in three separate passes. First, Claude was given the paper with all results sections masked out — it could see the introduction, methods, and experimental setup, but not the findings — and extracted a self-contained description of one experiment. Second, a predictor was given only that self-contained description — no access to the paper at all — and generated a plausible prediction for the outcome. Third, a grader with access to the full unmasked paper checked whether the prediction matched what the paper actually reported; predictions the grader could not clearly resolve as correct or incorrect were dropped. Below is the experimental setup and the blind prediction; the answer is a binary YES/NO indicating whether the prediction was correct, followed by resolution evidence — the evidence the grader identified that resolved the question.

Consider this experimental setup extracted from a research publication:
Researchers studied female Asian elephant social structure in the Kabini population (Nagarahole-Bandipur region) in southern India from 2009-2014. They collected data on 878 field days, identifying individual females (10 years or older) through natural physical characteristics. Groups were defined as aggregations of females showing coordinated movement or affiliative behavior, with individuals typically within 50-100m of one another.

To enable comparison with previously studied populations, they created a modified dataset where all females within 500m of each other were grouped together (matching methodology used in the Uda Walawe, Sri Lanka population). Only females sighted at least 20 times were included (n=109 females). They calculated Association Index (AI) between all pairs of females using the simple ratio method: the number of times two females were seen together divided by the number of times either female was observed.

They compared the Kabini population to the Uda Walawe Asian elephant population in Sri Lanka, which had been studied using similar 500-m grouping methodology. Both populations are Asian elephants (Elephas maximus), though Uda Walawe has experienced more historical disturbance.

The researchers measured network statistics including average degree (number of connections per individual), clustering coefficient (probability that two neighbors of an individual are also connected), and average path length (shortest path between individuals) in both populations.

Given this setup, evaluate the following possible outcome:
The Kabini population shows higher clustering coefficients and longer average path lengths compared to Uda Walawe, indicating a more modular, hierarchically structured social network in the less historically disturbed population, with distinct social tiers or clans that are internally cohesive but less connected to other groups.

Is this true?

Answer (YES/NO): NO